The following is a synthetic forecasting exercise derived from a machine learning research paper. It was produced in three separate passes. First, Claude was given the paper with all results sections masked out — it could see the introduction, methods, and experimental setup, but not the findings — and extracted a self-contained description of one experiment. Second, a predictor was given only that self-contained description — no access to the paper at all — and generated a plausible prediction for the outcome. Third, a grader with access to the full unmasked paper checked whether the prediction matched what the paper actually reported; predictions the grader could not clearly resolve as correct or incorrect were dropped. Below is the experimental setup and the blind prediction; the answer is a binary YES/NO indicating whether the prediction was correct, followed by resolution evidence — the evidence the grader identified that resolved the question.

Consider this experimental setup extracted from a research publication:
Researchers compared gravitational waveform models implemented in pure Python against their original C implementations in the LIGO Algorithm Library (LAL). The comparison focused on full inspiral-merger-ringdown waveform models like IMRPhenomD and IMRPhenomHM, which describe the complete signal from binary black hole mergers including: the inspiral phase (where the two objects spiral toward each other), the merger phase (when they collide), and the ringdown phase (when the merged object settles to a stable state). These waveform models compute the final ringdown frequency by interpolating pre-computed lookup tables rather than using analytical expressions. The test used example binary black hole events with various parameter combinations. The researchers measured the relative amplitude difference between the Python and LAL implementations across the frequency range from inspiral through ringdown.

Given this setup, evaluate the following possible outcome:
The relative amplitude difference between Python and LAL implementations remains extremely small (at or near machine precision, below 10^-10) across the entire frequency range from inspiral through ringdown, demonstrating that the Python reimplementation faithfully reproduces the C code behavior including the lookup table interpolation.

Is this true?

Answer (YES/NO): NO